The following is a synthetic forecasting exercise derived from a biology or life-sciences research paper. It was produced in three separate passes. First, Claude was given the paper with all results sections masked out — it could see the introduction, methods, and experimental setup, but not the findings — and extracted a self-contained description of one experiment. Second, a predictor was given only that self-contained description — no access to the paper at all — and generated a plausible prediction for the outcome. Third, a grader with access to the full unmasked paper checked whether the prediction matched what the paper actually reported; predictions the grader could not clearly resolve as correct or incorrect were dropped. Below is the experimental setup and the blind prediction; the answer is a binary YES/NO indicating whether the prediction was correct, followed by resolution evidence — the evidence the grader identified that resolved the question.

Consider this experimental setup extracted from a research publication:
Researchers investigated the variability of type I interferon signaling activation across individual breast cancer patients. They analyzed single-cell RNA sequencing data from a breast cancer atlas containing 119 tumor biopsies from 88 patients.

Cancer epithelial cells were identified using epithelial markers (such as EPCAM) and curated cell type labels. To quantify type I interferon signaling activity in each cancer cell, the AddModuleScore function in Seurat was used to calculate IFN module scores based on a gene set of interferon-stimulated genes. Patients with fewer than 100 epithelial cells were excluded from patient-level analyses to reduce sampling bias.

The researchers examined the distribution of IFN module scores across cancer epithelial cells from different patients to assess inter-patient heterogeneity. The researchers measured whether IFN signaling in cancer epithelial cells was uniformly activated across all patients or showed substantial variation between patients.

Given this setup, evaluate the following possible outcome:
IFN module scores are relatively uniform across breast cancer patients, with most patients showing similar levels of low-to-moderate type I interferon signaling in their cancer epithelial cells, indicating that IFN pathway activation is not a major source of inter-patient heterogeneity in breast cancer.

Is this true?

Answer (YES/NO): NO